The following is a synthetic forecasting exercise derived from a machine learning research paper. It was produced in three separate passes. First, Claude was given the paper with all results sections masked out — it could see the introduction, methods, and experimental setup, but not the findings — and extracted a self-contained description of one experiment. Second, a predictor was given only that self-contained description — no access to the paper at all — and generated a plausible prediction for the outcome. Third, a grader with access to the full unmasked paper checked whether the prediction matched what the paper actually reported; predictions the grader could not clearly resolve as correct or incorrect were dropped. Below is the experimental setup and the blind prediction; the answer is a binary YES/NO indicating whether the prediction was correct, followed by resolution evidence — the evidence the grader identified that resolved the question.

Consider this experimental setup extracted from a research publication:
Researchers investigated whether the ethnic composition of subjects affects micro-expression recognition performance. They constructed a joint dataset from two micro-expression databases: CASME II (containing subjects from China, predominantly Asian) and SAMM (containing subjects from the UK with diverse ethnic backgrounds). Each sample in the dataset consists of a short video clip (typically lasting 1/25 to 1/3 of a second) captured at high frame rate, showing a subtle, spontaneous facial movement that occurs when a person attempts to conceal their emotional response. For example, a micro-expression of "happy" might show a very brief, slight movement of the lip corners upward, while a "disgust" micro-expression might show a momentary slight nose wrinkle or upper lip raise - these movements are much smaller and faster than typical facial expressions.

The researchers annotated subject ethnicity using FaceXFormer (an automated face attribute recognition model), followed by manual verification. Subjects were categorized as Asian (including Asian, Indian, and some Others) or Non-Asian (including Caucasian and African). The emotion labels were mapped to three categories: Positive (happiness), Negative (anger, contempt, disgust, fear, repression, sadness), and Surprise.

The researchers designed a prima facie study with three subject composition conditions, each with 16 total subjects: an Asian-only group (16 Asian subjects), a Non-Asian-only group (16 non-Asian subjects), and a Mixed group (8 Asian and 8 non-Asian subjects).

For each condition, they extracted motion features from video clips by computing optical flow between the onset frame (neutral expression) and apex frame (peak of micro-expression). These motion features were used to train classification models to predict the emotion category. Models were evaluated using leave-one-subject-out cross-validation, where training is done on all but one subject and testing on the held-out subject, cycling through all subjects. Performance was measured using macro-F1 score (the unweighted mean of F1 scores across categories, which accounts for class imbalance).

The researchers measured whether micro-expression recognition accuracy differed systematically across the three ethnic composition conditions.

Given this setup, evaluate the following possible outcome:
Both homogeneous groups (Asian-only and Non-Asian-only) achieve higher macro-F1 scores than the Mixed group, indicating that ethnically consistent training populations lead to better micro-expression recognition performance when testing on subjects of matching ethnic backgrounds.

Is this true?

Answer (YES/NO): YES